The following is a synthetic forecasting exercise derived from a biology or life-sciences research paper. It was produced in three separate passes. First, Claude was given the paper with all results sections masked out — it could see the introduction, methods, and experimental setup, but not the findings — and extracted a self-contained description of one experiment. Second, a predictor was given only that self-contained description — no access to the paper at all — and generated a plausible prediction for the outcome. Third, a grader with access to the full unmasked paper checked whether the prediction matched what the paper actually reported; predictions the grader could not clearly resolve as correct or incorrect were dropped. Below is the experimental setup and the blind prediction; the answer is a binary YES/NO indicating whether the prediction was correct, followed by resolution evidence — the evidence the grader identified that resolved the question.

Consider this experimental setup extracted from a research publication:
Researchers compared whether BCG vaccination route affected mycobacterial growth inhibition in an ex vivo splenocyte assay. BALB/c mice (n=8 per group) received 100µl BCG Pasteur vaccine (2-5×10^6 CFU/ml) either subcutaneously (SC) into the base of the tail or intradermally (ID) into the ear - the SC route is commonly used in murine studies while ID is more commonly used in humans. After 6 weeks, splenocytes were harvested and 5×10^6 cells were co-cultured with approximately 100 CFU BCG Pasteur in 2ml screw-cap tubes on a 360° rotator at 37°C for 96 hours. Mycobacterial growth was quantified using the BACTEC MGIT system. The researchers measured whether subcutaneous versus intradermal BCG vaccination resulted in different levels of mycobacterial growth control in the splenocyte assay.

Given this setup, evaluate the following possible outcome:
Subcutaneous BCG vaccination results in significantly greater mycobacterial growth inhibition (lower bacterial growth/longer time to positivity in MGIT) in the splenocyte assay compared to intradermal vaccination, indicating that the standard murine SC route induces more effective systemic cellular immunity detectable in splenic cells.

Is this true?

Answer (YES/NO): NO